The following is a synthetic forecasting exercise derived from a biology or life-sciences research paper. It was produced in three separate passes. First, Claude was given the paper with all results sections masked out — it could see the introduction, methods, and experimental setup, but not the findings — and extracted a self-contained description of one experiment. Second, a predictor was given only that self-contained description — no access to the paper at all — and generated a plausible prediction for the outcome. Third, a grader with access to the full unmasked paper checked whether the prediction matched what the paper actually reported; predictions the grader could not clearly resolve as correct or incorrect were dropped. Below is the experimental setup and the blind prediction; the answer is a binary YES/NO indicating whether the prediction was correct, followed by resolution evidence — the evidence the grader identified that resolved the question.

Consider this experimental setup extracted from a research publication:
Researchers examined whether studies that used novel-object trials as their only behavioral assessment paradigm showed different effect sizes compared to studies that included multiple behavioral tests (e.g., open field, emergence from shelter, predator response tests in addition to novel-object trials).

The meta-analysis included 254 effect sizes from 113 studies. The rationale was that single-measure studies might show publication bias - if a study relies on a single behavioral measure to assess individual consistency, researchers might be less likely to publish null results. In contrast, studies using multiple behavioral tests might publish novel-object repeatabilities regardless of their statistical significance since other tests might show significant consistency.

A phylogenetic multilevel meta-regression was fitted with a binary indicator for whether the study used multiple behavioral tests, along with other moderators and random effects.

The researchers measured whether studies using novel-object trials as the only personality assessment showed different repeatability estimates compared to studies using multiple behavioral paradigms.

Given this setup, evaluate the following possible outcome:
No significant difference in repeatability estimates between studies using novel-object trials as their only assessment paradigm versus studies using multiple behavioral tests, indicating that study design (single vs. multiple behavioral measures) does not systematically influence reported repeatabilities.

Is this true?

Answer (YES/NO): YES